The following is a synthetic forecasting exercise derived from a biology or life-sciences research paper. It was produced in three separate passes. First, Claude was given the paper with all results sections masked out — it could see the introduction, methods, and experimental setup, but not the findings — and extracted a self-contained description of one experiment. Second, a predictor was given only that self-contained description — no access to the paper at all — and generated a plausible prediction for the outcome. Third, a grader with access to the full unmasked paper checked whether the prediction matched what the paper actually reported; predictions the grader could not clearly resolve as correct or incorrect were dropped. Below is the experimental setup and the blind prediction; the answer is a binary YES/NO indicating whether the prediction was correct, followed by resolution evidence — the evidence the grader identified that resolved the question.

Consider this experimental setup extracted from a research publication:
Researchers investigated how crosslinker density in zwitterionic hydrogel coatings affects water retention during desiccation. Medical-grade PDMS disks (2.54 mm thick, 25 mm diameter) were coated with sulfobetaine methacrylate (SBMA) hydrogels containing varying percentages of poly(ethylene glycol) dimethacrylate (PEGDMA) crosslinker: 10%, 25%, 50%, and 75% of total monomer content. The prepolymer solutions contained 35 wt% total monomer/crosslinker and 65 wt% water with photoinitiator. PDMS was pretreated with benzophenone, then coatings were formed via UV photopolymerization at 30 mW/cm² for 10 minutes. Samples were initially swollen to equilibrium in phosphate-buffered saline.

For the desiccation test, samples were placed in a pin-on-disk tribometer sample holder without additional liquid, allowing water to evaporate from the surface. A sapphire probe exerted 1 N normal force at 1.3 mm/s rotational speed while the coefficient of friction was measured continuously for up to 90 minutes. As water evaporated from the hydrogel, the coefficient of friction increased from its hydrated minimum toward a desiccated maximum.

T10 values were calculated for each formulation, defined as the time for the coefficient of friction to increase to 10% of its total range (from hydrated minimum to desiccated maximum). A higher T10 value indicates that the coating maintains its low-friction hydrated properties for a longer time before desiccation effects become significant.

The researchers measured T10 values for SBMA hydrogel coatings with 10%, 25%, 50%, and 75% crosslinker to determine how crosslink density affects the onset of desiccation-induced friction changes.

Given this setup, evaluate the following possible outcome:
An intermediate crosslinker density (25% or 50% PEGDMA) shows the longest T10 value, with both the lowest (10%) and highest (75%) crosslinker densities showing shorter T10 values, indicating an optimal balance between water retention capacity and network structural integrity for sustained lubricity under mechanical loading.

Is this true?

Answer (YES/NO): NO